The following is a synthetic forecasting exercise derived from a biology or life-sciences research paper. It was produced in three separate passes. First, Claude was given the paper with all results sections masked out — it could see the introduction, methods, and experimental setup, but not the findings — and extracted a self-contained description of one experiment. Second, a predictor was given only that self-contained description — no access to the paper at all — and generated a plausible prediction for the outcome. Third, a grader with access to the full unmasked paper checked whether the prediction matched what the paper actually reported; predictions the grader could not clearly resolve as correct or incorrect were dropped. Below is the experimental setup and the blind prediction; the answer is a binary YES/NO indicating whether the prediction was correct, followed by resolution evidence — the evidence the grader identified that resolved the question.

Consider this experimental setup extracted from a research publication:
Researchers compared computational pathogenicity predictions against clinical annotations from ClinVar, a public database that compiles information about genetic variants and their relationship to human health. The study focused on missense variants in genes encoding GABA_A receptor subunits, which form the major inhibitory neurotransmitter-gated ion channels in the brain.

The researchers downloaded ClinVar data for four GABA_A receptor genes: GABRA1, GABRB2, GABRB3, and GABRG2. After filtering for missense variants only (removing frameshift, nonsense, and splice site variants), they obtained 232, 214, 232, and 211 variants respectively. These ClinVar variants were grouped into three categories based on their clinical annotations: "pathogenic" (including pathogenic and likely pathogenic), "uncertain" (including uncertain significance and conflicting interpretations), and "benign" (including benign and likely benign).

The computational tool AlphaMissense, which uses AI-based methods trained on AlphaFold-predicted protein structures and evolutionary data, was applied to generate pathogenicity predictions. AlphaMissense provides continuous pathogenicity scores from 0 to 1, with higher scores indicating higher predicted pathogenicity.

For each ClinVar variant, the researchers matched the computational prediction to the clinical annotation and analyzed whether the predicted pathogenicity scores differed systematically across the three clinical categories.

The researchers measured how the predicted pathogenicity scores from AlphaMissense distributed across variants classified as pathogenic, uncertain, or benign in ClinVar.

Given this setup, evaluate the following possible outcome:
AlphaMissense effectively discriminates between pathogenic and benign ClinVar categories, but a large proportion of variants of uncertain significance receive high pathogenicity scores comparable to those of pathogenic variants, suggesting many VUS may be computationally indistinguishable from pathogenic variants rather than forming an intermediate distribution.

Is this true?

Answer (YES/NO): NO